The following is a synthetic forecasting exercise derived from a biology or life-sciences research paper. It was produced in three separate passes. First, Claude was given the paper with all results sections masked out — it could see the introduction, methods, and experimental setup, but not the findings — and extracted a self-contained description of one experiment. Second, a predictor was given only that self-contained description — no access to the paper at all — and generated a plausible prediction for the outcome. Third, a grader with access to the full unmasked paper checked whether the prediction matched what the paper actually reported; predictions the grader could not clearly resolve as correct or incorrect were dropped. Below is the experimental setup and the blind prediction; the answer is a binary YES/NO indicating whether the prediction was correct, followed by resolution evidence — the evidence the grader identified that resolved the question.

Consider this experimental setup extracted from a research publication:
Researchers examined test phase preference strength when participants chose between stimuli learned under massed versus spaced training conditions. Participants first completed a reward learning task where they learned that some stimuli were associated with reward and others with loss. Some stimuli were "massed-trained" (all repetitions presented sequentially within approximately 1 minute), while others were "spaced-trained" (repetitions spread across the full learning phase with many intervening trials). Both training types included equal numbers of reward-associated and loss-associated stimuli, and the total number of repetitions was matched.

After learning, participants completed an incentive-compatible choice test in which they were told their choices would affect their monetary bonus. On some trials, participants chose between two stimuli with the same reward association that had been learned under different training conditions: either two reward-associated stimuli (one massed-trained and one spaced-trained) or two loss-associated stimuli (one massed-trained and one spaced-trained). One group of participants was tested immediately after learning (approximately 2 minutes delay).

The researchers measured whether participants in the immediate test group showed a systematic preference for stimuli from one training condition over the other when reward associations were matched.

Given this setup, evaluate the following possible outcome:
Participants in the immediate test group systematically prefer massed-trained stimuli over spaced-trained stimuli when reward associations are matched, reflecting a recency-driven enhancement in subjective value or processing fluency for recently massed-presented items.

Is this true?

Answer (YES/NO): NO